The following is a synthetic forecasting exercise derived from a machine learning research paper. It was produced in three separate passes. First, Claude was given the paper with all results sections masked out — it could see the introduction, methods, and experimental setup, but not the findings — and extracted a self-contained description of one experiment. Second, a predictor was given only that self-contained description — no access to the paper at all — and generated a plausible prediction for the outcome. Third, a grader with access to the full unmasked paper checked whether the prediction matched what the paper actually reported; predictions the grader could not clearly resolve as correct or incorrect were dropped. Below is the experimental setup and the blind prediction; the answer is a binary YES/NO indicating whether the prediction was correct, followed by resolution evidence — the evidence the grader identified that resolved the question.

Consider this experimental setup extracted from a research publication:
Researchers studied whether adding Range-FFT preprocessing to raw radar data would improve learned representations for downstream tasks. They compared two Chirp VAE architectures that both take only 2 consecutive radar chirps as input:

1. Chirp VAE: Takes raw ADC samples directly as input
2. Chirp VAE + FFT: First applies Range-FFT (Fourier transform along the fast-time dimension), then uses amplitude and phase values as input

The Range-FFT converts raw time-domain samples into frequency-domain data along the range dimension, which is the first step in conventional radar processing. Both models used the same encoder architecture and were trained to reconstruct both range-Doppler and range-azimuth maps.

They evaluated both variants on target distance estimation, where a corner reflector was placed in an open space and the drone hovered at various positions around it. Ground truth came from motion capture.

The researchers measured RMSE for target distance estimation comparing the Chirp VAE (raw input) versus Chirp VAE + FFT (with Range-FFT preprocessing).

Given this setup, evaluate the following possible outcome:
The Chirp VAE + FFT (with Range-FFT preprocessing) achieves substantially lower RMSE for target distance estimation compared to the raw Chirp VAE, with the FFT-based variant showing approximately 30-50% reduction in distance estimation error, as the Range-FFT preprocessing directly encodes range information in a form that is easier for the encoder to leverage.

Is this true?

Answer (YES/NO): NO